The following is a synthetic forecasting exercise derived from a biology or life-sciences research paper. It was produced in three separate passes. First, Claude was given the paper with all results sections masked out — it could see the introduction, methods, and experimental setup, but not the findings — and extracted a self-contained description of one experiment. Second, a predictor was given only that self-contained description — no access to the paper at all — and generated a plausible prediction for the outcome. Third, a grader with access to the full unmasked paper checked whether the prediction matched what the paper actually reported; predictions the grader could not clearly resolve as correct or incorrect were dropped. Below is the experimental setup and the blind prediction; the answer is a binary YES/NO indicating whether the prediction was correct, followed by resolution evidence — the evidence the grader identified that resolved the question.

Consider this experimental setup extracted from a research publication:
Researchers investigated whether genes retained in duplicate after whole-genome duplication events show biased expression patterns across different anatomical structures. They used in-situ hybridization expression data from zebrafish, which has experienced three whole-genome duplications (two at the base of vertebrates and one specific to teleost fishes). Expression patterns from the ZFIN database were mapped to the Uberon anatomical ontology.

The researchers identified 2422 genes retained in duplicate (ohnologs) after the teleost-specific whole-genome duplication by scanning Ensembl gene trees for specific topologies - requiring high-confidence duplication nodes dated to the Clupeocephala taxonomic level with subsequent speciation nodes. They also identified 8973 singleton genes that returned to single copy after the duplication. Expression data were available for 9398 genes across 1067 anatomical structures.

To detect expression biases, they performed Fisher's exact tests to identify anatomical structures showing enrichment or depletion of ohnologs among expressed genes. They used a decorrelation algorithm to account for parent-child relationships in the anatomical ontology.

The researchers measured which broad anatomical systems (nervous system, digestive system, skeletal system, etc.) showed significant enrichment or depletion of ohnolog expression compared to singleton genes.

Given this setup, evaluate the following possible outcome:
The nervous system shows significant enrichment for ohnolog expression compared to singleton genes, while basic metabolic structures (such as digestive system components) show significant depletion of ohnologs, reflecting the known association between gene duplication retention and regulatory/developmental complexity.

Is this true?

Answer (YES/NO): NO